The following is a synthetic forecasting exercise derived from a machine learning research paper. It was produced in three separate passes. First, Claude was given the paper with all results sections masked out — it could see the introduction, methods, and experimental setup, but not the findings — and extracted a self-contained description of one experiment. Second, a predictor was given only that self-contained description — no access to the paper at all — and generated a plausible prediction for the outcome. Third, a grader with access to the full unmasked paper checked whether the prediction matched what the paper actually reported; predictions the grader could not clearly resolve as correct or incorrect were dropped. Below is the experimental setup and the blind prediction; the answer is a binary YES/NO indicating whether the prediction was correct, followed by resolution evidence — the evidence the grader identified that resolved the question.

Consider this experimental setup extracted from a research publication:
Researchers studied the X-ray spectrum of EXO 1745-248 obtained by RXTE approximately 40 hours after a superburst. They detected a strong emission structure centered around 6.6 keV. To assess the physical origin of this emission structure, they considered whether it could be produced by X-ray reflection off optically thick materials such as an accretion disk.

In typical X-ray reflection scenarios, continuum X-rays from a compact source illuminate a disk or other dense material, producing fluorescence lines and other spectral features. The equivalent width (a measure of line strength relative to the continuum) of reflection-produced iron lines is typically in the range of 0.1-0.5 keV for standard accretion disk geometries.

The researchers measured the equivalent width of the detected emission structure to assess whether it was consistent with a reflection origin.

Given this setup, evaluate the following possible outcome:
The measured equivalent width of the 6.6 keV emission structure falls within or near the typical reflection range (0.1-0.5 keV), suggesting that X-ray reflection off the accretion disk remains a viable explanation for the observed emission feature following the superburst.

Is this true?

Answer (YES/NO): NO